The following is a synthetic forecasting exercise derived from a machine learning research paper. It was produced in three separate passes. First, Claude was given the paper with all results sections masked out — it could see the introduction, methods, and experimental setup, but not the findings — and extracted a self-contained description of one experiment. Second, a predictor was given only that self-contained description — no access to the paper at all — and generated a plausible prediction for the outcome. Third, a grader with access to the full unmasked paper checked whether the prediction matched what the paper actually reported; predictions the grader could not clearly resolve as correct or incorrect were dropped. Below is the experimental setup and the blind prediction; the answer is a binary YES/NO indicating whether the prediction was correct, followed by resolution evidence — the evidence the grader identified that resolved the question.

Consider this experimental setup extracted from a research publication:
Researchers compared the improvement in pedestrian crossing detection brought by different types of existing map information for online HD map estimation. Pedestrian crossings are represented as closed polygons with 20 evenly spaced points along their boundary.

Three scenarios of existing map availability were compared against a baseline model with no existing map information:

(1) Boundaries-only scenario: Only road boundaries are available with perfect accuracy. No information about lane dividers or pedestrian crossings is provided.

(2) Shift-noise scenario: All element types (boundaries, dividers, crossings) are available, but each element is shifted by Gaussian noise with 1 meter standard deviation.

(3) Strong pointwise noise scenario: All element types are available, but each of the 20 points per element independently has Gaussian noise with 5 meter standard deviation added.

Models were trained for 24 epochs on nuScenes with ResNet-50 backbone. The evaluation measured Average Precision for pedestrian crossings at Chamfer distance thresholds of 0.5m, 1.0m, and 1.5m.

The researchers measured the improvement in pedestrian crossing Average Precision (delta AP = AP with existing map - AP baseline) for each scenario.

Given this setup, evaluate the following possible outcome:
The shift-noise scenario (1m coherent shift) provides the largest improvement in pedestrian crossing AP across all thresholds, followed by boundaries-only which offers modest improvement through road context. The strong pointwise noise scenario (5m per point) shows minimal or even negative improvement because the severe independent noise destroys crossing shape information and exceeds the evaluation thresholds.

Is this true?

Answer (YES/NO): YES